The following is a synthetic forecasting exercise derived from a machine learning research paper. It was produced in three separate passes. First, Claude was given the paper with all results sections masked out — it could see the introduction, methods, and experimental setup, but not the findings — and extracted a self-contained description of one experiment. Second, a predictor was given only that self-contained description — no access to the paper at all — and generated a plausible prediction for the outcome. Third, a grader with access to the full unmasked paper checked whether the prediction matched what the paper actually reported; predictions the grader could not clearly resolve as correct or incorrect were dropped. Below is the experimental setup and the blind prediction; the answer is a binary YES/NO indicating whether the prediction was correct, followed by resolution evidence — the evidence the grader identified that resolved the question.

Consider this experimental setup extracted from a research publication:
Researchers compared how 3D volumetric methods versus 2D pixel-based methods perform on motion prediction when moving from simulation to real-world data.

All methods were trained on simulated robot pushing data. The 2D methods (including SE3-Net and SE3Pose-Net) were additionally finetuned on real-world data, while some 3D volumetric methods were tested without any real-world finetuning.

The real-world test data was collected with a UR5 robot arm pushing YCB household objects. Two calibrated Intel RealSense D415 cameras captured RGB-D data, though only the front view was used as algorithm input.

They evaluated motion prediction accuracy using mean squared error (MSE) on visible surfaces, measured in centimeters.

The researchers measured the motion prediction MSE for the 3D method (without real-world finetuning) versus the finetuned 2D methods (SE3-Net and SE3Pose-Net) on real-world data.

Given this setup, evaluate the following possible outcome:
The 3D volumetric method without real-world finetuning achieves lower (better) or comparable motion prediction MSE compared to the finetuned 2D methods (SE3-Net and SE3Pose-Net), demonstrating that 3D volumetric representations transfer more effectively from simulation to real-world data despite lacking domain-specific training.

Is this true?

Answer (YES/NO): YES